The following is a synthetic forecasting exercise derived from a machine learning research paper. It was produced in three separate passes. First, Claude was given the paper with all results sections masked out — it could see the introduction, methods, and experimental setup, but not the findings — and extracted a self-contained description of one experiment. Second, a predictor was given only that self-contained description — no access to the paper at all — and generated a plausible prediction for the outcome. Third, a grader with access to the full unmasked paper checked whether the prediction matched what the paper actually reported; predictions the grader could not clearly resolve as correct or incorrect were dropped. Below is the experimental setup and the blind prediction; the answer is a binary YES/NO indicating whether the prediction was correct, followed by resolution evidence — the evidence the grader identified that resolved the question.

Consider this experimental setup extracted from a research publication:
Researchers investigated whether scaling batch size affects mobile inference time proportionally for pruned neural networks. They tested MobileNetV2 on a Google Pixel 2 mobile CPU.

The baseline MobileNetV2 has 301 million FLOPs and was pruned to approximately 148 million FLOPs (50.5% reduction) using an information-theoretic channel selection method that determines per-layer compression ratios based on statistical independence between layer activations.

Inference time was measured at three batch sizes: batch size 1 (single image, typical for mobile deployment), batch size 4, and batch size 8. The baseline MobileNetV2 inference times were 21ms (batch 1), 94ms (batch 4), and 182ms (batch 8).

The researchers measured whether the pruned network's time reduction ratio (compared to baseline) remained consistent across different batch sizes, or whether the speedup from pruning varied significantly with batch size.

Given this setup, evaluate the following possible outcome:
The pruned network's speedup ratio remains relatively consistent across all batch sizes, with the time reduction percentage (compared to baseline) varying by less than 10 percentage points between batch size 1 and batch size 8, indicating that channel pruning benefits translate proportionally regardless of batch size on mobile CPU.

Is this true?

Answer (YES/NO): YES